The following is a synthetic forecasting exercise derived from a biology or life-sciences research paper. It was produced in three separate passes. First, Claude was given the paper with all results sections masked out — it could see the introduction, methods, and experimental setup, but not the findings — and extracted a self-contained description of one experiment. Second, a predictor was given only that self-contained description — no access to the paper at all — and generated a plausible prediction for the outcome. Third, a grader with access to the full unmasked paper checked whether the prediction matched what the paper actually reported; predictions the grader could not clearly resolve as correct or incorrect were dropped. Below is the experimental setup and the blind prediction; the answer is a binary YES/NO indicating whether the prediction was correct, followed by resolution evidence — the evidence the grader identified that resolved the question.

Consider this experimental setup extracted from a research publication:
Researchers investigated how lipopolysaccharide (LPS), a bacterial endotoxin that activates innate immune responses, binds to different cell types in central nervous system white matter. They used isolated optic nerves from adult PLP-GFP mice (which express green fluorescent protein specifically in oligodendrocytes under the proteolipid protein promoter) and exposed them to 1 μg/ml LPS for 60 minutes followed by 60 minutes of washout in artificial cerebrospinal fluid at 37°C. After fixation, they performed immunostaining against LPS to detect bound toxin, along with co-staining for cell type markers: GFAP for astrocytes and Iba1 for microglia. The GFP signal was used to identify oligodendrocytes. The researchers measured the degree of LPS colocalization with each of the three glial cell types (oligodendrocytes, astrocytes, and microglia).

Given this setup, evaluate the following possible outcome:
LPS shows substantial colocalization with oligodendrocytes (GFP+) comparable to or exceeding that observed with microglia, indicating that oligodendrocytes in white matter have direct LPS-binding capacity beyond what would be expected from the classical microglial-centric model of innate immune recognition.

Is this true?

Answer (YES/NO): NO